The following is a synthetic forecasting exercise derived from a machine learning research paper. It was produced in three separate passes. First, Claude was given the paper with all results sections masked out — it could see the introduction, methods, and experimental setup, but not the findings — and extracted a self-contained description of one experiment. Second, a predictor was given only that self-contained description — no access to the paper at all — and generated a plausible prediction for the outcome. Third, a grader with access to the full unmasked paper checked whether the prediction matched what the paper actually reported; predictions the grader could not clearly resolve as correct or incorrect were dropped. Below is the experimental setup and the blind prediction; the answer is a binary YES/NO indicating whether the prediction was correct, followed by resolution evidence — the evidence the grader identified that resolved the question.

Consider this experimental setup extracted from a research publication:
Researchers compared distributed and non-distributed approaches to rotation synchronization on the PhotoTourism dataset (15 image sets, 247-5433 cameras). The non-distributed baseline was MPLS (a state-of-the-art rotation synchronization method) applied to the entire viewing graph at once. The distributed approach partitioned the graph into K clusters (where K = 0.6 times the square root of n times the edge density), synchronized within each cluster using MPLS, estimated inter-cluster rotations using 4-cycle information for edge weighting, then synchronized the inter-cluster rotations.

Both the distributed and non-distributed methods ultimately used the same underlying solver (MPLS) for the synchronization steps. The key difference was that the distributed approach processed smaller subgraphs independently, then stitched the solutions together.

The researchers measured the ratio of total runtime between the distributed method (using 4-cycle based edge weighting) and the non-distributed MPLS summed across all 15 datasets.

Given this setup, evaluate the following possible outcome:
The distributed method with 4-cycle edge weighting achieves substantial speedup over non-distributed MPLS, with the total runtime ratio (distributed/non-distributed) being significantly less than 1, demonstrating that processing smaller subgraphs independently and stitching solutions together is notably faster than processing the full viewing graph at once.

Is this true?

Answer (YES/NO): YES